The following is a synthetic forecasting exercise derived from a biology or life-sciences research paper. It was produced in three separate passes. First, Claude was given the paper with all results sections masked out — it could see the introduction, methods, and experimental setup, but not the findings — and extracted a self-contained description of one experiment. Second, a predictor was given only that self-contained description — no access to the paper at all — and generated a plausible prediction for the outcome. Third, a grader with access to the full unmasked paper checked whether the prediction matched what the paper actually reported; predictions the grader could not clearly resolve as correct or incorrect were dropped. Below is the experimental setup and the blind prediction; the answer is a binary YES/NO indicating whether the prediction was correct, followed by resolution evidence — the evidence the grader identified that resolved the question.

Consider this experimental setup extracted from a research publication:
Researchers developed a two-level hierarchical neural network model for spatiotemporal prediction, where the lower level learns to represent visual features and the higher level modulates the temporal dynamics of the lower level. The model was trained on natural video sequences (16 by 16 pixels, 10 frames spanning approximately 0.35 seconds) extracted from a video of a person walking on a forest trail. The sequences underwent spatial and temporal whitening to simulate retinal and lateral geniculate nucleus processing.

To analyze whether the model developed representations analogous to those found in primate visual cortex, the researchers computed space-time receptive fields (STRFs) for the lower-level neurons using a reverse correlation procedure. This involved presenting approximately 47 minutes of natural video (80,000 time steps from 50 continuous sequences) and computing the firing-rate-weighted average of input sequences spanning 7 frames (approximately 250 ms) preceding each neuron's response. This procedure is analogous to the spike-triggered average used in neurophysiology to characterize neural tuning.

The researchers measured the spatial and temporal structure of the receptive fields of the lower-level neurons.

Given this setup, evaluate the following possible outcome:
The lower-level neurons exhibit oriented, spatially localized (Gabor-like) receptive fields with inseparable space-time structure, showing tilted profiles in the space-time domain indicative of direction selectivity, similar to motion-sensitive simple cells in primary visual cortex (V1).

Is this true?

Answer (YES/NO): NO